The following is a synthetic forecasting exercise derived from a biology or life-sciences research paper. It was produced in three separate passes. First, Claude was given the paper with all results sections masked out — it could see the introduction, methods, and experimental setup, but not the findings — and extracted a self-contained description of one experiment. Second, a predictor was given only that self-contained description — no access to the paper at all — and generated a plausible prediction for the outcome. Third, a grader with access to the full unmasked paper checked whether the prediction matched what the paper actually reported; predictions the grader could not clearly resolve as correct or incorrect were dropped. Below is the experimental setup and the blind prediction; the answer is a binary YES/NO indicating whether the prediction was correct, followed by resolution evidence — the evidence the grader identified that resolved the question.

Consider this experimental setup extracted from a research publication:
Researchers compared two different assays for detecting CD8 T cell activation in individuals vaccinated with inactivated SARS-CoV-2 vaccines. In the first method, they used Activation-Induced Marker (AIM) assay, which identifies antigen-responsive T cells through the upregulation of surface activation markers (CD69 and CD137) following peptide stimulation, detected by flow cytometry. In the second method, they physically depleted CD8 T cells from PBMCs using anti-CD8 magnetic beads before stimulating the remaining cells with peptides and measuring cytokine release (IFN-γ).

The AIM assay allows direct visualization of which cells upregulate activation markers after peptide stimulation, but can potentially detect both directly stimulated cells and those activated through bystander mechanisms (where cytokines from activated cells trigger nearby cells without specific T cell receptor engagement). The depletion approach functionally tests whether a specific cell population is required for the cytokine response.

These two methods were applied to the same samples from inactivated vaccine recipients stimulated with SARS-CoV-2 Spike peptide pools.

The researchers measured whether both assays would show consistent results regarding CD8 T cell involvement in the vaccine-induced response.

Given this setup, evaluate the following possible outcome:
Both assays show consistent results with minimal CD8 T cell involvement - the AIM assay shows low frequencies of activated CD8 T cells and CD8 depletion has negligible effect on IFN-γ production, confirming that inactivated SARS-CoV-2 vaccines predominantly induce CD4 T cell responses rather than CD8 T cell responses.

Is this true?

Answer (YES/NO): NO